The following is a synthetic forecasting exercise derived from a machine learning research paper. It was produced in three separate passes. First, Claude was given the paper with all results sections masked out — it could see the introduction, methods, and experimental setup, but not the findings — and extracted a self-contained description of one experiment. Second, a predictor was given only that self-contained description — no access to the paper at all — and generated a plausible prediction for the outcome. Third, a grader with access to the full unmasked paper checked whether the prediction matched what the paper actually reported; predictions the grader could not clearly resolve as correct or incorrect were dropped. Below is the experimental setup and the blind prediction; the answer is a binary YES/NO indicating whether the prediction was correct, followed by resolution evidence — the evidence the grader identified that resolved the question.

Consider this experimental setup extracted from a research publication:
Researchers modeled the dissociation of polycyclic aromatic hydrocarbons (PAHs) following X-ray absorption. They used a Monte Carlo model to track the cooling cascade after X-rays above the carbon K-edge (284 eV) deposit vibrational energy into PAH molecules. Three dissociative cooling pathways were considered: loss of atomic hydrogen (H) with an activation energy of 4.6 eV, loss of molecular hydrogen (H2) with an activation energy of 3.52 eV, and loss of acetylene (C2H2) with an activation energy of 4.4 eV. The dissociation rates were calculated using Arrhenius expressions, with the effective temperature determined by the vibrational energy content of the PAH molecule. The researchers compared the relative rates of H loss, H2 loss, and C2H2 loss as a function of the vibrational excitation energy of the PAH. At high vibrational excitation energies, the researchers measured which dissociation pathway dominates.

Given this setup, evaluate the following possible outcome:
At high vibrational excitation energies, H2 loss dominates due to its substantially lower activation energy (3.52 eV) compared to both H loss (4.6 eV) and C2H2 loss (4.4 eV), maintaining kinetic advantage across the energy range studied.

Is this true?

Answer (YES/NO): NO